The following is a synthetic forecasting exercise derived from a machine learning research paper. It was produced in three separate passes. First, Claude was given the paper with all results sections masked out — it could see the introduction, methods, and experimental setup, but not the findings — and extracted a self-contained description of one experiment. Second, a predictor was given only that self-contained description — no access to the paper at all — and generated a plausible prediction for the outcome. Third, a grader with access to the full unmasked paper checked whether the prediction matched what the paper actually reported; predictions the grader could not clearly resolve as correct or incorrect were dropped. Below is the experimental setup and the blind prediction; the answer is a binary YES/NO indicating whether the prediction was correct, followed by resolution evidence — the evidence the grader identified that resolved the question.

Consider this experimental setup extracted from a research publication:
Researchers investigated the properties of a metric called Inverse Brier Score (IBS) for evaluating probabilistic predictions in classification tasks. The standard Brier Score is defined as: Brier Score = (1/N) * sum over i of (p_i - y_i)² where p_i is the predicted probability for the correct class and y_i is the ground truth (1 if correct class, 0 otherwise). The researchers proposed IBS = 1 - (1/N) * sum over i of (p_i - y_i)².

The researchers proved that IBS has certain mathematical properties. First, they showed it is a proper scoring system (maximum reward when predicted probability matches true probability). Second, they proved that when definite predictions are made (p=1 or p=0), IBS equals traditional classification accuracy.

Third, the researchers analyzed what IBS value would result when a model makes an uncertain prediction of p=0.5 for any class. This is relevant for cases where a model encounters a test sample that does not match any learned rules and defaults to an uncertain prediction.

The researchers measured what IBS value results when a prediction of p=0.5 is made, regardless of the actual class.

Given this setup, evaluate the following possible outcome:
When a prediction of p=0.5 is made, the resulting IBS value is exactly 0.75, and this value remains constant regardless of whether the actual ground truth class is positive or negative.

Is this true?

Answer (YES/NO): YES